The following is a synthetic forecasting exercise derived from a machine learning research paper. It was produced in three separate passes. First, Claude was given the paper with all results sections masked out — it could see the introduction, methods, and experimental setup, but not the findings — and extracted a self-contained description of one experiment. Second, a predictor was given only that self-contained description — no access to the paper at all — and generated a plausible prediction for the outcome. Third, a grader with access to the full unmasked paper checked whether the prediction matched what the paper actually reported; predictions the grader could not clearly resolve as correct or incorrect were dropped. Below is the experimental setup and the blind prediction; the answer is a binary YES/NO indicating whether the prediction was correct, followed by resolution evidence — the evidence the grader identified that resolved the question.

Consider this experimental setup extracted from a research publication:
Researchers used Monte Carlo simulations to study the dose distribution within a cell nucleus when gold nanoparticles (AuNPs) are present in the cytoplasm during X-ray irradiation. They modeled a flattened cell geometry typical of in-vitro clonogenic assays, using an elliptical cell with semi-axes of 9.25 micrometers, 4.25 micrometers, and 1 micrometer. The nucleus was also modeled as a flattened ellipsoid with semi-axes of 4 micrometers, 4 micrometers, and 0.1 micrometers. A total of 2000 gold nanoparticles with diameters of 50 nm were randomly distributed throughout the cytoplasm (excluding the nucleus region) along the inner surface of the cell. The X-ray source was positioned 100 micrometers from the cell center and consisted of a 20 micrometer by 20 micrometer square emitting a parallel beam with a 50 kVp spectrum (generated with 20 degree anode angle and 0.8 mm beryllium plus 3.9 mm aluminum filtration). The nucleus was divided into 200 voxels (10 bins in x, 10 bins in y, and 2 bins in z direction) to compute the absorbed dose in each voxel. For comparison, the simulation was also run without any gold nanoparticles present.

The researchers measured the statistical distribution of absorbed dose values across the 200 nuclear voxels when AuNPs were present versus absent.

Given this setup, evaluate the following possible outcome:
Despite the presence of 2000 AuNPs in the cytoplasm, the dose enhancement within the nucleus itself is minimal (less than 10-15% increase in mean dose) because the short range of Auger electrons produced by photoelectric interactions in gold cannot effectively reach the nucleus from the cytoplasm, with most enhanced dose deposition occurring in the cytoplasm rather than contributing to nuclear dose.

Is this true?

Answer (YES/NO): NO